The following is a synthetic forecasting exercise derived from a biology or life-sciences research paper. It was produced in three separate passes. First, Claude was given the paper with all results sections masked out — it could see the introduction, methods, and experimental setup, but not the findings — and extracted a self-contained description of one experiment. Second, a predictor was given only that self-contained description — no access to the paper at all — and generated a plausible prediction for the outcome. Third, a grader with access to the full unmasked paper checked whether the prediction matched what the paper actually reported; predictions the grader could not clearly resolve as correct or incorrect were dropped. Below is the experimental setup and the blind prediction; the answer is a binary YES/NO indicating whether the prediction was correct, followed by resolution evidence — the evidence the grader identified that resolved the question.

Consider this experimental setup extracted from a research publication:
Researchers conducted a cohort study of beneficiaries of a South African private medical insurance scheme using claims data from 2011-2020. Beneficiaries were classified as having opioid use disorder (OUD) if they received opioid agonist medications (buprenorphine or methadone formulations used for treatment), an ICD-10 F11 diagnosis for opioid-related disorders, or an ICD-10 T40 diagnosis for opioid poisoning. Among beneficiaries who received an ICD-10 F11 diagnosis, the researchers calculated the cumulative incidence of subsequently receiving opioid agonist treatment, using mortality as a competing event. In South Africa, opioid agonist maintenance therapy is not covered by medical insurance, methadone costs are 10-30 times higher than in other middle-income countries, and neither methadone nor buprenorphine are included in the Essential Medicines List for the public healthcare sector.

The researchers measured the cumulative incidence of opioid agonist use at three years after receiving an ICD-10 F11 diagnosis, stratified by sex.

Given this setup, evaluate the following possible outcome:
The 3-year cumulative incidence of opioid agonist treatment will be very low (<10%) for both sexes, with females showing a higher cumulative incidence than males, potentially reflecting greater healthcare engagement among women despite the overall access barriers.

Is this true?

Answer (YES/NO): NO